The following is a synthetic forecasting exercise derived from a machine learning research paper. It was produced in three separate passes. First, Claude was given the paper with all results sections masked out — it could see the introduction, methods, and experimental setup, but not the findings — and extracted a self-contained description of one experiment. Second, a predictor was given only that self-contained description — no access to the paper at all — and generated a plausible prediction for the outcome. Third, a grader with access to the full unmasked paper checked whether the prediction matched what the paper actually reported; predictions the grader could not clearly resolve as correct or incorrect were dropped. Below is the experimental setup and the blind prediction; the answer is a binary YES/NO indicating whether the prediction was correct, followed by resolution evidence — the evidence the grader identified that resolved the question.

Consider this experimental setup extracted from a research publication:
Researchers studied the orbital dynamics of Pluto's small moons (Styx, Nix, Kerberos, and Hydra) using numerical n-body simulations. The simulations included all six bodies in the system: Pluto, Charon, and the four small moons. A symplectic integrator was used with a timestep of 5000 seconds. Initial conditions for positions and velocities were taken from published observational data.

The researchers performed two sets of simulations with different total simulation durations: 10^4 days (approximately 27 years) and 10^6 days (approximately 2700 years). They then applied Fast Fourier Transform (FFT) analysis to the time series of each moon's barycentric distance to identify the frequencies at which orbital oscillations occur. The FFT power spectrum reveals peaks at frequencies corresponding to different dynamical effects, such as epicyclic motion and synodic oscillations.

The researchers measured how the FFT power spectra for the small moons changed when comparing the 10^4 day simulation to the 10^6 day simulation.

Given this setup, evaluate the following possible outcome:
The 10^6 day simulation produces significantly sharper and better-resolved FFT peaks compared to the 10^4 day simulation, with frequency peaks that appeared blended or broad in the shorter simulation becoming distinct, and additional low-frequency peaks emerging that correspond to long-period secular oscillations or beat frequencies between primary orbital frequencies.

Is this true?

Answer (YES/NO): YES